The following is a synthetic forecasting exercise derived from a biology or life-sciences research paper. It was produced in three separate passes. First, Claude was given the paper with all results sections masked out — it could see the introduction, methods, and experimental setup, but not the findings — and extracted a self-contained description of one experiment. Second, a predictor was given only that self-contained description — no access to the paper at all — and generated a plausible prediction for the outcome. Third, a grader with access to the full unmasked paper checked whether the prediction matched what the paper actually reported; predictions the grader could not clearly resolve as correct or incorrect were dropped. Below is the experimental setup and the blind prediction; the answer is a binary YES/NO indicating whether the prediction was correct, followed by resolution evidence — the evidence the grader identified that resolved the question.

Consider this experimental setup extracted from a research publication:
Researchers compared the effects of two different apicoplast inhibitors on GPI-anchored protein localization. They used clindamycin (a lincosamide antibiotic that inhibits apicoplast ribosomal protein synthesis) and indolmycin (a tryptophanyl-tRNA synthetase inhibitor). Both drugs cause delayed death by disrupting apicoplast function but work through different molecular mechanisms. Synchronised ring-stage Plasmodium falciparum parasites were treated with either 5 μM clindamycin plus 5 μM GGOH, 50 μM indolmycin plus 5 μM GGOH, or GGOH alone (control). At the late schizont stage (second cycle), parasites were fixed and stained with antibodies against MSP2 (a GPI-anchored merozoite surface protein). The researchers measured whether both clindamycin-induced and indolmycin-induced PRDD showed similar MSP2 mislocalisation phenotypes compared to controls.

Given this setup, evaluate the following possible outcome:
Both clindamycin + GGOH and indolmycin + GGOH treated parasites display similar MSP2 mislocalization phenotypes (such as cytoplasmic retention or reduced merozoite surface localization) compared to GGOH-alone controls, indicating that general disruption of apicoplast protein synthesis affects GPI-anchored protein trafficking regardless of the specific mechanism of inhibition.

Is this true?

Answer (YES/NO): YES